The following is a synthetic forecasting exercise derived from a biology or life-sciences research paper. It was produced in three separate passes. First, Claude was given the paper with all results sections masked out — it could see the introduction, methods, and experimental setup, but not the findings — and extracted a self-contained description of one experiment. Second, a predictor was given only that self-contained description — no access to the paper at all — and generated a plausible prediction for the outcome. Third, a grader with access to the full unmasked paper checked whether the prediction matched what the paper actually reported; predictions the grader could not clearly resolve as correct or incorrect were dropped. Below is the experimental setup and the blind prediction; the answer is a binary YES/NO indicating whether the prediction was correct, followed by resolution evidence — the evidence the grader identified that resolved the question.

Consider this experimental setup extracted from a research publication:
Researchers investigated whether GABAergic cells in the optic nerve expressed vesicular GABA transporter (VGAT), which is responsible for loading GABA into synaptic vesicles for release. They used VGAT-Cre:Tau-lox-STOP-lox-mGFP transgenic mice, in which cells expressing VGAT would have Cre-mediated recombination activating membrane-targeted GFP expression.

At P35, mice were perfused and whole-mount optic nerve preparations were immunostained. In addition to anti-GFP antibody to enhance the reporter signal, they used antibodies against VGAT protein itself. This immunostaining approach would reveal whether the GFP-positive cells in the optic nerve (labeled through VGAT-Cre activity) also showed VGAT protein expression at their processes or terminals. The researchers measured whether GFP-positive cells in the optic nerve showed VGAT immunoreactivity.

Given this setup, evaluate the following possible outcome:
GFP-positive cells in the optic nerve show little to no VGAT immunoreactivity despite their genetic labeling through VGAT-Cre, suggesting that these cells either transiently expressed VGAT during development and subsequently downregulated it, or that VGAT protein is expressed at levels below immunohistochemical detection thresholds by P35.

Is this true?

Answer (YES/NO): NO